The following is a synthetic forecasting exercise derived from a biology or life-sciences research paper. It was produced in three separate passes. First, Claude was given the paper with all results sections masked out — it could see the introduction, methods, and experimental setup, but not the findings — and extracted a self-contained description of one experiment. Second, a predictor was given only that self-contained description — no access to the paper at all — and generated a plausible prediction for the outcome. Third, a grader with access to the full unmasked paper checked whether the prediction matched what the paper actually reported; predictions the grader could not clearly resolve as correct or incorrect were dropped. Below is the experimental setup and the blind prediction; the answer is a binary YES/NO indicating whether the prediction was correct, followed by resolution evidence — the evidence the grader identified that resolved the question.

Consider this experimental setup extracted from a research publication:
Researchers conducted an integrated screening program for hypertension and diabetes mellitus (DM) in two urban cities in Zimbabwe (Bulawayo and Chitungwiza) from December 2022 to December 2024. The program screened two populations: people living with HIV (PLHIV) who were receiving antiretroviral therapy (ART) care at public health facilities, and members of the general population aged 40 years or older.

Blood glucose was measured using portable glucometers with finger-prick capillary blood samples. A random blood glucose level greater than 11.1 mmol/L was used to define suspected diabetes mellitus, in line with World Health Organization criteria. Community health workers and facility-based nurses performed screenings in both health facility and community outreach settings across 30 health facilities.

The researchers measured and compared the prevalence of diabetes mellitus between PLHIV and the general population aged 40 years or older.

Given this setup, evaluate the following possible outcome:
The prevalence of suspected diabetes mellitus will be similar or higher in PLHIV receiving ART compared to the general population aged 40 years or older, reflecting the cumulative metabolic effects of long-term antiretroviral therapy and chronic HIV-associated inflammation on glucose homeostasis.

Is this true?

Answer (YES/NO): NO